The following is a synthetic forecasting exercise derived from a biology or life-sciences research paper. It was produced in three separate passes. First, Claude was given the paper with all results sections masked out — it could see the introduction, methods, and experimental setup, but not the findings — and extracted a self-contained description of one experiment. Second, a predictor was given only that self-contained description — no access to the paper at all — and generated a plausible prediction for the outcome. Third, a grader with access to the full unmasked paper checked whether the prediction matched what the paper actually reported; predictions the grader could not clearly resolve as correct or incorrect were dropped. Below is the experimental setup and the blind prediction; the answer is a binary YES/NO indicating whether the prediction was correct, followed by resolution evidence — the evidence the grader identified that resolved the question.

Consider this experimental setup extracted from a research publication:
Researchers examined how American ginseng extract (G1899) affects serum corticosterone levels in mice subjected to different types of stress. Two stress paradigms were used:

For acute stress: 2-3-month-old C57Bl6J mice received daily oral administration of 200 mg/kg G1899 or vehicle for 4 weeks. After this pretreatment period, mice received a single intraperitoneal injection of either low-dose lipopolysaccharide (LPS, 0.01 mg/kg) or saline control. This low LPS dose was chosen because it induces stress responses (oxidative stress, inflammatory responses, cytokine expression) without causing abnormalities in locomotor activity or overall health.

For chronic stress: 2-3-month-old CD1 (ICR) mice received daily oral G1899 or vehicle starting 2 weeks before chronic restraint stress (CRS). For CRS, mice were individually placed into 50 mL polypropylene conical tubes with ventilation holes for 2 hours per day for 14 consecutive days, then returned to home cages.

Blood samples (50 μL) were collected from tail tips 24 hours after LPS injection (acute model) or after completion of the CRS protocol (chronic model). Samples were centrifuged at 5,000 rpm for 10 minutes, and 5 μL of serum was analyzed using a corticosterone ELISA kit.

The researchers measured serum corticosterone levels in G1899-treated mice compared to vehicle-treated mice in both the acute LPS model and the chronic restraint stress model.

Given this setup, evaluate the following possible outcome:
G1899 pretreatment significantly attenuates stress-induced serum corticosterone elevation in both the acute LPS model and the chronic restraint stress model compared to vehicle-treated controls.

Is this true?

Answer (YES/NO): NO